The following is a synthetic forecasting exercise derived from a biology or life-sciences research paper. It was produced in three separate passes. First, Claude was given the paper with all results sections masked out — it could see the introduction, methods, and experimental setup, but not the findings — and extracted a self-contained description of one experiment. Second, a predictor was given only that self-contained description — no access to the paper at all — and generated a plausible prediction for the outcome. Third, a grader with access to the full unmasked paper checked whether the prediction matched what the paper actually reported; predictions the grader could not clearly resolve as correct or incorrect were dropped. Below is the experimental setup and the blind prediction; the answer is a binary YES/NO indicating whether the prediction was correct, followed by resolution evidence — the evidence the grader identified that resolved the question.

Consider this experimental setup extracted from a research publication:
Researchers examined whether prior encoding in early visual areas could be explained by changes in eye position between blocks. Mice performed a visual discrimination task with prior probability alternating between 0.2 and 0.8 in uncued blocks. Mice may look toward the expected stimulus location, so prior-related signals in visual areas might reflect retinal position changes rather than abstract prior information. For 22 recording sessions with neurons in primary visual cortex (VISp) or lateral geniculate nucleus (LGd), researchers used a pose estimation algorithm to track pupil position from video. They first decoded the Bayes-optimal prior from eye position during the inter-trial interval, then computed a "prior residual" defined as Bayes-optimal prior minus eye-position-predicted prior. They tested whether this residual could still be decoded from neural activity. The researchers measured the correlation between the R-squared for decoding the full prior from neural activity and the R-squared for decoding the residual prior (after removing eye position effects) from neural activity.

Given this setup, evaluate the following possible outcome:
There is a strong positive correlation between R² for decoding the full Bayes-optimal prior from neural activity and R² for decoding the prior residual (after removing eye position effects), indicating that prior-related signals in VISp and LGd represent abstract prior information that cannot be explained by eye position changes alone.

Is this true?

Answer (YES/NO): YES